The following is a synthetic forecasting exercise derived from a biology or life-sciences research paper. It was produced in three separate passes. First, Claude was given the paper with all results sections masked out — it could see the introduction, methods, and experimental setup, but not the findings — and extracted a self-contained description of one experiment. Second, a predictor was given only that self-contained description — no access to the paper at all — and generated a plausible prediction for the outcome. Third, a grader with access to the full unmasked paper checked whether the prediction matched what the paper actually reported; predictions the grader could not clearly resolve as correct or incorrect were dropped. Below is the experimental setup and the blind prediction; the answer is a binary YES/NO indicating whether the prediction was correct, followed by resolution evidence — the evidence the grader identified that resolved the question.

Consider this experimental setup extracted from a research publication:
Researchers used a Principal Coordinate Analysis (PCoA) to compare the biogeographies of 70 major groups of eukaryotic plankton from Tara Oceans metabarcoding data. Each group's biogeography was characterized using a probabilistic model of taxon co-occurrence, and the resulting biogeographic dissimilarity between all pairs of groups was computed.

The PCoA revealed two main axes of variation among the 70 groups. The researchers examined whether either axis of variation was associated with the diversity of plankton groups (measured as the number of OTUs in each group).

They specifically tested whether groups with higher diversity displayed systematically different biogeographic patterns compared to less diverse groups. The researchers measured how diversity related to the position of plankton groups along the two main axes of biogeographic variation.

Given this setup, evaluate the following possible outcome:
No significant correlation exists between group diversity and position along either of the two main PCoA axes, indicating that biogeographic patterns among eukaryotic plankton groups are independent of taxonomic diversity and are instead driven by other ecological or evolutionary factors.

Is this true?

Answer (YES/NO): NO